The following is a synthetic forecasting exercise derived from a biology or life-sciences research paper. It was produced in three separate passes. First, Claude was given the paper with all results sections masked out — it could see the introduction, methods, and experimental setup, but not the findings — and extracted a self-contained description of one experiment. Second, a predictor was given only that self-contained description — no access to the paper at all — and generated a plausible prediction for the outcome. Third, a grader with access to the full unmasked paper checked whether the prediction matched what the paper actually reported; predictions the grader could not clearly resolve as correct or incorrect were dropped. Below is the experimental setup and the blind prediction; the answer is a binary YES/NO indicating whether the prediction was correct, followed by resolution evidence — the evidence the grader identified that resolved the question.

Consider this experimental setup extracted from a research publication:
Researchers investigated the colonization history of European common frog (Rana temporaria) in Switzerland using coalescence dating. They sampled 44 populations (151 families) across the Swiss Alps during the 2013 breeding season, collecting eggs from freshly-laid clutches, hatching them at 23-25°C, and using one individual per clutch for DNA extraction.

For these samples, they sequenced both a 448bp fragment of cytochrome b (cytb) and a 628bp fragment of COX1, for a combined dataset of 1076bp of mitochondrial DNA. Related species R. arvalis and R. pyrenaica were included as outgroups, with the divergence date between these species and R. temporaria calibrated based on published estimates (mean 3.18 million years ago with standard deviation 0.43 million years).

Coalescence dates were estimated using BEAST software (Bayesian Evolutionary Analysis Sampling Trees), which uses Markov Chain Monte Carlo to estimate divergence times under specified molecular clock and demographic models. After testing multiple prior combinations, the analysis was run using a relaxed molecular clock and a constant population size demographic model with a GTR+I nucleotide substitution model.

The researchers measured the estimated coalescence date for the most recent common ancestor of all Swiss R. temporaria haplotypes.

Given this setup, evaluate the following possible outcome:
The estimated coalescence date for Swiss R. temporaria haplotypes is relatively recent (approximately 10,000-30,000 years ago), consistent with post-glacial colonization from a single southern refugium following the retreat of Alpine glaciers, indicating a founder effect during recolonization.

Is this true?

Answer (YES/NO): NO